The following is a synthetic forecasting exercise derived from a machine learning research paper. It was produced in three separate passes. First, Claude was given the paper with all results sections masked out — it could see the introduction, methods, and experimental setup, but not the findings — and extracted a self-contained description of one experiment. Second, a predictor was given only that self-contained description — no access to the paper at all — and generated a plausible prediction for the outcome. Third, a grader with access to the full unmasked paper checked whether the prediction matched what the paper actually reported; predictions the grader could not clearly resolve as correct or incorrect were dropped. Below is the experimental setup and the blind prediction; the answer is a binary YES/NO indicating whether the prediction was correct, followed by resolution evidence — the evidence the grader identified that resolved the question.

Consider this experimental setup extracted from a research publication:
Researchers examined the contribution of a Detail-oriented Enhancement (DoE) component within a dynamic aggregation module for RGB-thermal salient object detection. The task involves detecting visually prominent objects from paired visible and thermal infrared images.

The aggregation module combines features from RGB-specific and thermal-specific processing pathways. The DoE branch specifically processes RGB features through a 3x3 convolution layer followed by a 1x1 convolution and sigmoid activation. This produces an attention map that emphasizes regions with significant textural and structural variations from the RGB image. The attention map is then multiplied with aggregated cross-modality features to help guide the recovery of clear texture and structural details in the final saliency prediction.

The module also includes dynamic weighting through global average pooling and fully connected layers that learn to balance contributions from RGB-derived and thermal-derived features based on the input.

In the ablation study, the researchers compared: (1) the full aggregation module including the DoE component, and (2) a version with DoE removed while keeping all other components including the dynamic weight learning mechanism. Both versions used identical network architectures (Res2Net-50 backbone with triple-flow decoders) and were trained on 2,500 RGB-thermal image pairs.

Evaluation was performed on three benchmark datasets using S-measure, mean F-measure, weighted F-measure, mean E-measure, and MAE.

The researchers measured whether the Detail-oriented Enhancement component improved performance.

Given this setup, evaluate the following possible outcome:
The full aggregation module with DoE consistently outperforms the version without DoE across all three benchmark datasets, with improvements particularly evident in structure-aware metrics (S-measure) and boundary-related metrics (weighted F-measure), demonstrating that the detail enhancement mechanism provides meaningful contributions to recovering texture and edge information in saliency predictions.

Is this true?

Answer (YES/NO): NO